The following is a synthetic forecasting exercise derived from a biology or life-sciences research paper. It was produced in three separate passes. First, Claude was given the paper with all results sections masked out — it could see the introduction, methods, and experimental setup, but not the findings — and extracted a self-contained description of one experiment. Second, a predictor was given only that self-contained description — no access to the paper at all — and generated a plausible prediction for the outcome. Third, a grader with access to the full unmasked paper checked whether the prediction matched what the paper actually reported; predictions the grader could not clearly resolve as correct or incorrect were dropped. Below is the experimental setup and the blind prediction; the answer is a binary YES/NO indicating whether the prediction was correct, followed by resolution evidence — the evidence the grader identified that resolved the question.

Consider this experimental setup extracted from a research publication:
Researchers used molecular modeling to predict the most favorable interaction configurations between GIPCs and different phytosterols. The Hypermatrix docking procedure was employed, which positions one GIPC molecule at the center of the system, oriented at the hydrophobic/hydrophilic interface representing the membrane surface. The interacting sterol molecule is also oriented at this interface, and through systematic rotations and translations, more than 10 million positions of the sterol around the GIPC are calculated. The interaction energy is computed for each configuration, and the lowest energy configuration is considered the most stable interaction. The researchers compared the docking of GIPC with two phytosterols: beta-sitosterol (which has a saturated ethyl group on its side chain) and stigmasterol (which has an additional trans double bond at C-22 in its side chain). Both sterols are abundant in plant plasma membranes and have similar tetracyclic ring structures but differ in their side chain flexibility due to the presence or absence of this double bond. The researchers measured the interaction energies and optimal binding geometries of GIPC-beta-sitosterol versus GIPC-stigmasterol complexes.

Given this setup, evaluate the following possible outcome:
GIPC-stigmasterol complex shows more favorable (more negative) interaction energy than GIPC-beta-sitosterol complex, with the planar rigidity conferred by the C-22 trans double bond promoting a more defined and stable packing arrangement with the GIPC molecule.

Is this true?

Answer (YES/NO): NO